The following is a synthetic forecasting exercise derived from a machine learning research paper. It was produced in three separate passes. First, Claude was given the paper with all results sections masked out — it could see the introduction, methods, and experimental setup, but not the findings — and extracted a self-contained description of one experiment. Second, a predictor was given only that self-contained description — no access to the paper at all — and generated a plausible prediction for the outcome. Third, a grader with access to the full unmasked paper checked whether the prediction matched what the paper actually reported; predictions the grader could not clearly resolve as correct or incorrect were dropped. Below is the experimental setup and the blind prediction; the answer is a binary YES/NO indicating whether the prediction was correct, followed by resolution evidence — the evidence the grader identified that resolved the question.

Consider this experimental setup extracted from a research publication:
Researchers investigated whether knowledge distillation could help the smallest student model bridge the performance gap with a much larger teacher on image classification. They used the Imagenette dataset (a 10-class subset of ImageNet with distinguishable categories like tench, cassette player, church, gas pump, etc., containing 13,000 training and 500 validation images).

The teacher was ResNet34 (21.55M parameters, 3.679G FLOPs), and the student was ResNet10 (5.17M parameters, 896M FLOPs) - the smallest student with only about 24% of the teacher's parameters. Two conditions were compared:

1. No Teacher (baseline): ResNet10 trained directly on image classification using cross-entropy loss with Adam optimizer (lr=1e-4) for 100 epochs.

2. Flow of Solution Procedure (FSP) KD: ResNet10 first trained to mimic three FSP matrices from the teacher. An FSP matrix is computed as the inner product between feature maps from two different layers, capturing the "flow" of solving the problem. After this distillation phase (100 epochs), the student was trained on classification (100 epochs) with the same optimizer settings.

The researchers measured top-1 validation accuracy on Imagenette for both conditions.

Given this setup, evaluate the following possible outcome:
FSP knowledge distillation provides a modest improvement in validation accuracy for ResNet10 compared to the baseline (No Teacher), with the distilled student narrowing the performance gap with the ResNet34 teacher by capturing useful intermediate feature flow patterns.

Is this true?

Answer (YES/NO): YES